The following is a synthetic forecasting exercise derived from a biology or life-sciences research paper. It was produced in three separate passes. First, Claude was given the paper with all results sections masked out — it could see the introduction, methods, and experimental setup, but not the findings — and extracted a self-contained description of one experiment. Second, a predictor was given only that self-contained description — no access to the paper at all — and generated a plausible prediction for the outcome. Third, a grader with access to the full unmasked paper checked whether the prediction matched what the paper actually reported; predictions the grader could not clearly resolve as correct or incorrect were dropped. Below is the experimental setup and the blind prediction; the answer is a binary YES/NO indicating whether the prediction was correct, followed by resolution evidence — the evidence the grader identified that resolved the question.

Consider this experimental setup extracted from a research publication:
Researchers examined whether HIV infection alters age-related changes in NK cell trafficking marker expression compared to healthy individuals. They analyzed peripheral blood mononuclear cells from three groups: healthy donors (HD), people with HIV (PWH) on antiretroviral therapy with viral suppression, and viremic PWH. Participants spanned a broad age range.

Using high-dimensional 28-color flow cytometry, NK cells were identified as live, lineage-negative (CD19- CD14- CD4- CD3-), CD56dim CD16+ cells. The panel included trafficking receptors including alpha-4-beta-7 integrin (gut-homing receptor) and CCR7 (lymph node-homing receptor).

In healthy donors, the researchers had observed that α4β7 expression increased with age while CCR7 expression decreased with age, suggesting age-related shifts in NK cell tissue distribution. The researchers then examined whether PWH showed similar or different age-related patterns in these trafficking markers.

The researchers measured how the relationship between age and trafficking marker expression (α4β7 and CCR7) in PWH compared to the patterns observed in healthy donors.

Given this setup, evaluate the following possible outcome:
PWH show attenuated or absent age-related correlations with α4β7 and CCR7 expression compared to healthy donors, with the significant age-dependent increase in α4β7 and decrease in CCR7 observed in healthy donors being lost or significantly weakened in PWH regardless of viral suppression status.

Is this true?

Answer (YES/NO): NO